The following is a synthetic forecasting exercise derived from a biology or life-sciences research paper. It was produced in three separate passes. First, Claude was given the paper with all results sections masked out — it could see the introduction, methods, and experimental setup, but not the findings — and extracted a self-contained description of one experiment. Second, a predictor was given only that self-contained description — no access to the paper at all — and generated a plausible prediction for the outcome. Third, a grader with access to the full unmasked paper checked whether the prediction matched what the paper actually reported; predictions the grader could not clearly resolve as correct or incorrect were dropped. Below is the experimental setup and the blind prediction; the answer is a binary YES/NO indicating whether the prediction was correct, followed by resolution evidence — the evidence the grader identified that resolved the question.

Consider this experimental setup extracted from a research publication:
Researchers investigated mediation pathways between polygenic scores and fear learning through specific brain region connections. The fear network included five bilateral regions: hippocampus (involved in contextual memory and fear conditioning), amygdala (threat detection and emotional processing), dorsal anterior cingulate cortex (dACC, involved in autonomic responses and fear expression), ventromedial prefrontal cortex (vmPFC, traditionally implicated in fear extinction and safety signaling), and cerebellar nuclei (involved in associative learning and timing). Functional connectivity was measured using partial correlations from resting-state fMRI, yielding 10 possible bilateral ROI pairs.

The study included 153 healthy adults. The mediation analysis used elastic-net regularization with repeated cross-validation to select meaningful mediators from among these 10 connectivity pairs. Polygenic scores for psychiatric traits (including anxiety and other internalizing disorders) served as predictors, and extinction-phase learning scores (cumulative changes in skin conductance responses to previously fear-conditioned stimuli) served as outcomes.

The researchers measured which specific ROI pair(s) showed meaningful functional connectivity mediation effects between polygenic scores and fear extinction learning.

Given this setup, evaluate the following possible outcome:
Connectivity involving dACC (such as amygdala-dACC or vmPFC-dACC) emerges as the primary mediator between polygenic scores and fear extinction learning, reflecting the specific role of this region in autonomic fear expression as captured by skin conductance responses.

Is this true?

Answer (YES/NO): YES